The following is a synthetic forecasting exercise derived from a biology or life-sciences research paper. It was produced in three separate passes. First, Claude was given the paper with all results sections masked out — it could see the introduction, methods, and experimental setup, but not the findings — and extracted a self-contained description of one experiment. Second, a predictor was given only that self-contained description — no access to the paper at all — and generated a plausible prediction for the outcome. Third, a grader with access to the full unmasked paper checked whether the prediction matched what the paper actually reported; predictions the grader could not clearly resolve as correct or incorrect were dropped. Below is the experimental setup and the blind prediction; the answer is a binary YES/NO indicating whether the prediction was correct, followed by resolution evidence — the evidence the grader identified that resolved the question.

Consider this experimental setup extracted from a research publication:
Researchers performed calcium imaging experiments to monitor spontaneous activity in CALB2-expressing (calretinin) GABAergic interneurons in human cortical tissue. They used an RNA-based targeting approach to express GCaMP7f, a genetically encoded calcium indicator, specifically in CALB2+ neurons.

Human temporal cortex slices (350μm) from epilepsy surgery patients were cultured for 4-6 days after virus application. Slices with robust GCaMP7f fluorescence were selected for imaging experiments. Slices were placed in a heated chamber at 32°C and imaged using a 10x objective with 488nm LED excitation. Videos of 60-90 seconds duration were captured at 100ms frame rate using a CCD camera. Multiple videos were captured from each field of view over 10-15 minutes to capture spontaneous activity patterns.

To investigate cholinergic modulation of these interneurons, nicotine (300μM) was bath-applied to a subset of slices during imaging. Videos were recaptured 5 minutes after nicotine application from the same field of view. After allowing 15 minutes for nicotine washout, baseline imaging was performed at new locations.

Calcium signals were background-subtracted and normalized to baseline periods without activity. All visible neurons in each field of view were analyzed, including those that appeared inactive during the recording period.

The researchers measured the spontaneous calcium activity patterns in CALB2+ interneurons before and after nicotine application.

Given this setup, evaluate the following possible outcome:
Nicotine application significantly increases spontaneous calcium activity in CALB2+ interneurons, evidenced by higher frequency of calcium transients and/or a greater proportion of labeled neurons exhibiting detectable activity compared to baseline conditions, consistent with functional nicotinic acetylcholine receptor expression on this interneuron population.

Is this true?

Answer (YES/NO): NO